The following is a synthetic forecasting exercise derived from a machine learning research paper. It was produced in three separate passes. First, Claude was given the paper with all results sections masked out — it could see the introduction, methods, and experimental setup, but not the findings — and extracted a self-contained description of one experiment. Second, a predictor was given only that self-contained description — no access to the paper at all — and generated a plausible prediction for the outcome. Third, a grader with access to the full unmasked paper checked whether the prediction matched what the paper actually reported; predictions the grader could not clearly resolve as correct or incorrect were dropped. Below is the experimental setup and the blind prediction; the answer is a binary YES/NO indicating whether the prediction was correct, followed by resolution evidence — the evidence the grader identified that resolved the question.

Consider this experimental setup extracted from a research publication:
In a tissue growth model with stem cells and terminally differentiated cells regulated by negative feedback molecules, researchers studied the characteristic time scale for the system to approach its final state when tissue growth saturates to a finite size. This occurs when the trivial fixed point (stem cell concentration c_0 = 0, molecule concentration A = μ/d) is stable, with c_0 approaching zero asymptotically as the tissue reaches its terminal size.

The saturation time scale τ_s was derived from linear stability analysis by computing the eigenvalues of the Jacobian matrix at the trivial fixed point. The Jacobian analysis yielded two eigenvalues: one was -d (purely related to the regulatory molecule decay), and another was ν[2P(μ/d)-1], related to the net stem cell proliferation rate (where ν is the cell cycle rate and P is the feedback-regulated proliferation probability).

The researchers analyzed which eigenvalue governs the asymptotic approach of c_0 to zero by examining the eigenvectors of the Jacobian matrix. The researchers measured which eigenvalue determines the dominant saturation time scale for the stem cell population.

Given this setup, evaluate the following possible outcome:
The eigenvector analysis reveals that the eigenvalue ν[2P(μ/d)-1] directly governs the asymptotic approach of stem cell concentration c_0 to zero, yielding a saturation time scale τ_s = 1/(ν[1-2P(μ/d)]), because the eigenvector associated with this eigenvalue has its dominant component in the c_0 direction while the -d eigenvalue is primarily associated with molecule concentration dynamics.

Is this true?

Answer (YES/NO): YES